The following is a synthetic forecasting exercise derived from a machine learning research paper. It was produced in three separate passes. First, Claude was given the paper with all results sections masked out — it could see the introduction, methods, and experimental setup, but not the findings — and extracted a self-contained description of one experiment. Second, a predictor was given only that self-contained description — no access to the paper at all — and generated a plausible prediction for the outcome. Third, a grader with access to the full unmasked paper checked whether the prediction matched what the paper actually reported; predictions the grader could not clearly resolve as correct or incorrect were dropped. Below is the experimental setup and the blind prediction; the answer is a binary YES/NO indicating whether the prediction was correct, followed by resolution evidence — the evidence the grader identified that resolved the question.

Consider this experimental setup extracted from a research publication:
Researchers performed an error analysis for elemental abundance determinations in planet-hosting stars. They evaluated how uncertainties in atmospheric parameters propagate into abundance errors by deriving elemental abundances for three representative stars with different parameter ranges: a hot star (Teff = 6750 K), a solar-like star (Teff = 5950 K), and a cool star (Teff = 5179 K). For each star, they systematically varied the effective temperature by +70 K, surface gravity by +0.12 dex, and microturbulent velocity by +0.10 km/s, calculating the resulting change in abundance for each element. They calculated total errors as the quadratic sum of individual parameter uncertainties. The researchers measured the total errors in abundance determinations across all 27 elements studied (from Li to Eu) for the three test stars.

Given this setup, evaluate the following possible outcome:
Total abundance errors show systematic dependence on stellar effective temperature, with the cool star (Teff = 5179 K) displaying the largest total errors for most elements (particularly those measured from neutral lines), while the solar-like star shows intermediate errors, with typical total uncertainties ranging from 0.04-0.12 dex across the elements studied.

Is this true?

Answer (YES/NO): NO